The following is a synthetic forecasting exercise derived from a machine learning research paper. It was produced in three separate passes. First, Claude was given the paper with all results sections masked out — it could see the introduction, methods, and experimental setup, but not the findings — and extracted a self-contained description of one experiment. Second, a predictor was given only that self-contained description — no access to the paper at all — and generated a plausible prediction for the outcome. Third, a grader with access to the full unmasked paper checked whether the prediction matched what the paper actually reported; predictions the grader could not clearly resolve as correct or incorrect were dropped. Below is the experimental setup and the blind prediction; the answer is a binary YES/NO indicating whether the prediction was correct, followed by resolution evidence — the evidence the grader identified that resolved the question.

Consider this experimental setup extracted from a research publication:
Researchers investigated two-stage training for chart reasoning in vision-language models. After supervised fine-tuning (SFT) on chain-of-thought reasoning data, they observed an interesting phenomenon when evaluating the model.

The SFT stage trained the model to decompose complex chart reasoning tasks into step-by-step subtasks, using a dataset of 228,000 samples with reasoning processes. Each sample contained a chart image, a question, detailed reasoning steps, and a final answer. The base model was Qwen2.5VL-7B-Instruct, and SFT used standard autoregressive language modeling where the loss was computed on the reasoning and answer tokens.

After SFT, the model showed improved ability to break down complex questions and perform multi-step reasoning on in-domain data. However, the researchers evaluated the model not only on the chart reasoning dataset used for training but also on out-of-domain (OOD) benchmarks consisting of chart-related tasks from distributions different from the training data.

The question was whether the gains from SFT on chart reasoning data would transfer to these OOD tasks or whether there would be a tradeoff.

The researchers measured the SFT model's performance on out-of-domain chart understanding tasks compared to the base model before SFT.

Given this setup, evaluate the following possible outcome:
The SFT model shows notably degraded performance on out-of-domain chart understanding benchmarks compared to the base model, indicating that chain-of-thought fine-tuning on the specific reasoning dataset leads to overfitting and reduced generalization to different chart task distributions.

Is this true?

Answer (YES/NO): YES